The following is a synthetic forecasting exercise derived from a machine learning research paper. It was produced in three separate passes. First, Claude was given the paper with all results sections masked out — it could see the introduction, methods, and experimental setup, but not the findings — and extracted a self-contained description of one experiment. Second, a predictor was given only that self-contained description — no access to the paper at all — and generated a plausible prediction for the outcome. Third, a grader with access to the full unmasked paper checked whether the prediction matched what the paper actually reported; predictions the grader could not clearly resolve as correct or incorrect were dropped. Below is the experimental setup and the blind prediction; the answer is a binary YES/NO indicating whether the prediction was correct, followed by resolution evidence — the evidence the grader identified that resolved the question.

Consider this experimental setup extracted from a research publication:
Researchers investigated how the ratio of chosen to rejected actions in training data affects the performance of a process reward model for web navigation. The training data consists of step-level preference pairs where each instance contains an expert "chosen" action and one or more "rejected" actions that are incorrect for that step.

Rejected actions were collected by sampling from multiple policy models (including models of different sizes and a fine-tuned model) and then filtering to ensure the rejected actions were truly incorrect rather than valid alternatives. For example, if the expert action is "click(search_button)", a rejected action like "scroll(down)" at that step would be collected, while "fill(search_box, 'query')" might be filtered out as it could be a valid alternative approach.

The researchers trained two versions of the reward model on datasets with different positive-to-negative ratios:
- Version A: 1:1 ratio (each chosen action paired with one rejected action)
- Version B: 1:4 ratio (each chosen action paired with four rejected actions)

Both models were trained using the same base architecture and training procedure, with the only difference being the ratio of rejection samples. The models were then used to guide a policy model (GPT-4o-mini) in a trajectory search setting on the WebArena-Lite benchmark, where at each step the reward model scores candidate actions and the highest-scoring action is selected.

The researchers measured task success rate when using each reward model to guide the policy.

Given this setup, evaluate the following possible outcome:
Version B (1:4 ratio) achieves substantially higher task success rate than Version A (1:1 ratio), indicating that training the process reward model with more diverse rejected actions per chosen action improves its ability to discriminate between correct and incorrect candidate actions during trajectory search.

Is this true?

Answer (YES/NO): YES